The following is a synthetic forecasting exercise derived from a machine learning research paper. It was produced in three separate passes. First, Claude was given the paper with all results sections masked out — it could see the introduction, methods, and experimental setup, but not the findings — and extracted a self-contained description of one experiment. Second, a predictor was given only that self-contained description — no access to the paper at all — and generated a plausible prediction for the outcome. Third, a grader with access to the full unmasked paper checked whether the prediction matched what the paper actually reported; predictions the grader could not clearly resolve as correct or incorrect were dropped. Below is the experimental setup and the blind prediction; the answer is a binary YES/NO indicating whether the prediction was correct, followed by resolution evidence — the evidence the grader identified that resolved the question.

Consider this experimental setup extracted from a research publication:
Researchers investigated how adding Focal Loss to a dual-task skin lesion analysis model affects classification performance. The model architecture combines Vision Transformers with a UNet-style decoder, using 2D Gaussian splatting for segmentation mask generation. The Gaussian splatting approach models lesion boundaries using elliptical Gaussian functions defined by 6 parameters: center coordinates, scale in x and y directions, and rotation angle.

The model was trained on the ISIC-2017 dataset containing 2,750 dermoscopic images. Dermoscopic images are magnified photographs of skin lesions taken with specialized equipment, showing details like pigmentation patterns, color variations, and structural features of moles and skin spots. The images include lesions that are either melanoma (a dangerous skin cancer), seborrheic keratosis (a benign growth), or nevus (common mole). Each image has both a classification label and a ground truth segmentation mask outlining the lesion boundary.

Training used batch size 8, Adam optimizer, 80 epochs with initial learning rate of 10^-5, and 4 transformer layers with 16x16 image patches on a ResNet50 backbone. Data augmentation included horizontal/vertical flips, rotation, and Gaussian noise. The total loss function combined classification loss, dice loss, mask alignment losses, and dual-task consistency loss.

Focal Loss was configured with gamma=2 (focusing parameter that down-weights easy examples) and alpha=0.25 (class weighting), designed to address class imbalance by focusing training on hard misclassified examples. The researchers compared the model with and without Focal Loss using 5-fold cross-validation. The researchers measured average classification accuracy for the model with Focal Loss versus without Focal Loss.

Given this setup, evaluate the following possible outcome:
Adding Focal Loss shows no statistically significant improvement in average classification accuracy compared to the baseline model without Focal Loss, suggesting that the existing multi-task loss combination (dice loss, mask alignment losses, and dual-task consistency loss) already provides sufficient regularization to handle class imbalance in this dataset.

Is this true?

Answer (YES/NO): NO